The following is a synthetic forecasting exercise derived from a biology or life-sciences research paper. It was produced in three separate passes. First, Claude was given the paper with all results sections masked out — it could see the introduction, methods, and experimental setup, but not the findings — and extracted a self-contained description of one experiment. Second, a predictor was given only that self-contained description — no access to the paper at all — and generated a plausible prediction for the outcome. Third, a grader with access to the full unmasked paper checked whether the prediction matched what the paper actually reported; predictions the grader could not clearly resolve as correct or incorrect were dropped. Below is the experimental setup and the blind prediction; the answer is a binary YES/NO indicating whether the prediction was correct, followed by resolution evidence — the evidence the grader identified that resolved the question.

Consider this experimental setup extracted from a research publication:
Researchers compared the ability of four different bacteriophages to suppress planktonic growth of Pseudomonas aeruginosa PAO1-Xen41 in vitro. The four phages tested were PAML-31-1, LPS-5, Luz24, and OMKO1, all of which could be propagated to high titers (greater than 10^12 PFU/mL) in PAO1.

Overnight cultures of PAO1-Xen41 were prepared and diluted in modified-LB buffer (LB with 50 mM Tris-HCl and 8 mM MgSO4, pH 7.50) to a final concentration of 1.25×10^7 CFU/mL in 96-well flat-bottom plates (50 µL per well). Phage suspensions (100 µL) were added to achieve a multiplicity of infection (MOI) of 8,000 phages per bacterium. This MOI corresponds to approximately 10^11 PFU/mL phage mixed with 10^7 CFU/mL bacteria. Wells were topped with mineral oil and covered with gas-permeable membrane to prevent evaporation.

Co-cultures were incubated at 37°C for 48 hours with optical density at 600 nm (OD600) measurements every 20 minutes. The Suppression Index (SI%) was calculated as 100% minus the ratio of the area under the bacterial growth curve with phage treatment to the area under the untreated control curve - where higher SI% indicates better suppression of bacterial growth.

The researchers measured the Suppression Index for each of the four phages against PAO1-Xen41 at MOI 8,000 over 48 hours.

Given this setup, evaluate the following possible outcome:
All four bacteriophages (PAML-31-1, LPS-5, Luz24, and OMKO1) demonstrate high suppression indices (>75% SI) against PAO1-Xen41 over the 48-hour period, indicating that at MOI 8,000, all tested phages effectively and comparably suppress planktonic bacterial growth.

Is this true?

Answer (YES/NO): NO